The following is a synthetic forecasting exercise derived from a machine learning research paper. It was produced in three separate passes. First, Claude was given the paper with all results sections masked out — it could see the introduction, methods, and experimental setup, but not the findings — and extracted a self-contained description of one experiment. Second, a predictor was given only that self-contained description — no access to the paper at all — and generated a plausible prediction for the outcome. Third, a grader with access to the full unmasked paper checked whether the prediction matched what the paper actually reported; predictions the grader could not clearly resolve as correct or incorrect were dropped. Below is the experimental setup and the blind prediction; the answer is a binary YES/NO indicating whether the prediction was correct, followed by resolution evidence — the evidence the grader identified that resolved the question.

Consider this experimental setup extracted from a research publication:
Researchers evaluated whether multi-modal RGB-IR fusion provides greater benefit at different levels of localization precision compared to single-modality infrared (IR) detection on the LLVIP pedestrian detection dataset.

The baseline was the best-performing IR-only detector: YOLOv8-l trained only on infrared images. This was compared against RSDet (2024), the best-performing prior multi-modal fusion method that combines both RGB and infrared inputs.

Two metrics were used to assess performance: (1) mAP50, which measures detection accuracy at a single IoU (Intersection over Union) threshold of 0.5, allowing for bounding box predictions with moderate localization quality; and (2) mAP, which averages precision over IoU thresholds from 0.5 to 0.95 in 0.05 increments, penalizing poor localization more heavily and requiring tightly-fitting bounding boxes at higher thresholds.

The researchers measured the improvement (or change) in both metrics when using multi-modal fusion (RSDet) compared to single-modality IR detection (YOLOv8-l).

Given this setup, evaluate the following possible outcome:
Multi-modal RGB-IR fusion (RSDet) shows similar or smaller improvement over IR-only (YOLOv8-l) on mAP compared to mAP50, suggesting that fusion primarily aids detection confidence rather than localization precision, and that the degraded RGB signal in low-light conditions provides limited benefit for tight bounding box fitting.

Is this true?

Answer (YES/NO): YES